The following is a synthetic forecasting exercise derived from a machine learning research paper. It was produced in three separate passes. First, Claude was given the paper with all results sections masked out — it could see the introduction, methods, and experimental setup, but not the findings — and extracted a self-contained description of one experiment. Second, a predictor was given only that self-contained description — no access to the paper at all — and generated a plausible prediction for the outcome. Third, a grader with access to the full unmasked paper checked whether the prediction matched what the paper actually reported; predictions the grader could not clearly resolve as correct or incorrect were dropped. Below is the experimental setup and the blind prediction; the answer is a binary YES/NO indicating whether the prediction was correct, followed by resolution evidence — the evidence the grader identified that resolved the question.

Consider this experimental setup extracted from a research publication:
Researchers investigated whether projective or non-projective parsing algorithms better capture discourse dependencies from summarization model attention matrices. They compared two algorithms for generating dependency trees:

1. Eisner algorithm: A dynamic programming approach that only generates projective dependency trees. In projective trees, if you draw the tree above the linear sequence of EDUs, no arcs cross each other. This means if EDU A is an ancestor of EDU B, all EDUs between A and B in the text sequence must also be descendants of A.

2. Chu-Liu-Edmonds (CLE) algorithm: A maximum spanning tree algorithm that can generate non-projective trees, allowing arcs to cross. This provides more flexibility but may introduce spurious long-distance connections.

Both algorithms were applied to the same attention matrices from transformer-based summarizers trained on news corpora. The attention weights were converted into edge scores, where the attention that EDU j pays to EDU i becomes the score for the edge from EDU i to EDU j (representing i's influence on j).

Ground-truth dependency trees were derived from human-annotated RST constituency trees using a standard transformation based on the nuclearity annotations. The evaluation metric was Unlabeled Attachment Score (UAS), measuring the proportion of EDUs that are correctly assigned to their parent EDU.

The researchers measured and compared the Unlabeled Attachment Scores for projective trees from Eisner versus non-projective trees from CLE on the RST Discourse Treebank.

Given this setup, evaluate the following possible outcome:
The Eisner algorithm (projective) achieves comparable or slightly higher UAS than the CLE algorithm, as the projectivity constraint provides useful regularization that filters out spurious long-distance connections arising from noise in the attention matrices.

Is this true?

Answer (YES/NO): YES